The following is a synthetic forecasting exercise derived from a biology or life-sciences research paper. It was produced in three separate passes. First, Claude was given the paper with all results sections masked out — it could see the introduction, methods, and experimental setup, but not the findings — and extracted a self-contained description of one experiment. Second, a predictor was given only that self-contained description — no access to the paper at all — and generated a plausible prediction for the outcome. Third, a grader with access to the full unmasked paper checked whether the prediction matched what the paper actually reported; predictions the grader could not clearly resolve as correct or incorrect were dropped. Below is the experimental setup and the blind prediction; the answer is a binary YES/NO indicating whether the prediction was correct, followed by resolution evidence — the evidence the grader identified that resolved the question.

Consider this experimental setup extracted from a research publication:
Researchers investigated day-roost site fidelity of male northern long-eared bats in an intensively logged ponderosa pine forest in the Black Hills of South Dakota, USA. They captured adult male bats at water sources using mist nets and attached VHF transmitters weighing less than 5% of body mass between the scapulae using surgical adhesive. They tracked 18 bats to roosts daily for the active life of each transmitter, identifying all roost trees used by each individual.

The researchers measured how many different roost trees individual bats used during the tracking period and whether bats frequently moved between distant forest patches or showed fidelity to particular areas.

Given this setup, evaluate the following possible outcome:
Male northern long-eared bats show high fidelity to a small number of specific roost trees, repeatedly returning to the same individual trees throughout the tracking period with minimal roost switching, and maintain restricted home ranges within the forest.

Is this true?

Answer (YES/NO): NO